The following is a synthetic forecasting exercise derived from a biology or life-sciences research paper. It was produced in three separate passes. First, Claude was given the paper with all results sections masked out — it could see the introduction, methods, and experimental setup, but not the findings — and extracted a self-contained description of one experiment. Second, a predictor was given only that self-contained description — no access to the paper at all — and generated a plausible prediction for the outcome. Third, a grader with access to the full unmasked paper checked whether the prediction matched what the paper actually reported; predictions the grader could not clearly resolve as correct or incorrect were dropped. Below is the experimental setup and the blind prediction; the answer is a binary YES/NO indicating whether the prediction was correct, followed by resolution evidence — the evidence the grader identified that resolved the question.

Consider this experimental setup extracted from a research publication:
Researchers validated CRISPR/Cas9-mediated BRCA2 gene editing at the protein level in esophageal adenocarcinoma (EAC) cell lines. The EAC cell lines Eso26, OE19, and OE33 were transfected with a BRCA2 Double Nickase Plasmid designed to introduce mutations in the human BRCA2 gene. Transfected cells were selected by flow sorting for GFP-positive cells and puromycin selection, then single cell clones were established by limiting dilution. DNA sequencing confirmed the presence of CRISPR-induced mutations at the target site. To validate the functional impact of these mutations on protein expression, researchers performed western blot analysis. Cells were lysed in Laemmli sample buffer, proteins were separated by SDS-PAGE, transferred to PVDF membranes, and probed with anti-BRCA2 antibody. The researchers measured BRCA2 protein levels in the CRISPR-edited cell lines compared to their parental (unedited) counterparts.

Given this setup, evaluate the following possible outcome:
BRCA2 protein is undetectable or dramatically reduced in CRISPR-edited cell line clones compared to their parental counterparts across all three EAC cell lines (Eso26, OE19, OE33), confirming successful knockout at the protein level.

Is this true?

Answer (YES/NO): NO